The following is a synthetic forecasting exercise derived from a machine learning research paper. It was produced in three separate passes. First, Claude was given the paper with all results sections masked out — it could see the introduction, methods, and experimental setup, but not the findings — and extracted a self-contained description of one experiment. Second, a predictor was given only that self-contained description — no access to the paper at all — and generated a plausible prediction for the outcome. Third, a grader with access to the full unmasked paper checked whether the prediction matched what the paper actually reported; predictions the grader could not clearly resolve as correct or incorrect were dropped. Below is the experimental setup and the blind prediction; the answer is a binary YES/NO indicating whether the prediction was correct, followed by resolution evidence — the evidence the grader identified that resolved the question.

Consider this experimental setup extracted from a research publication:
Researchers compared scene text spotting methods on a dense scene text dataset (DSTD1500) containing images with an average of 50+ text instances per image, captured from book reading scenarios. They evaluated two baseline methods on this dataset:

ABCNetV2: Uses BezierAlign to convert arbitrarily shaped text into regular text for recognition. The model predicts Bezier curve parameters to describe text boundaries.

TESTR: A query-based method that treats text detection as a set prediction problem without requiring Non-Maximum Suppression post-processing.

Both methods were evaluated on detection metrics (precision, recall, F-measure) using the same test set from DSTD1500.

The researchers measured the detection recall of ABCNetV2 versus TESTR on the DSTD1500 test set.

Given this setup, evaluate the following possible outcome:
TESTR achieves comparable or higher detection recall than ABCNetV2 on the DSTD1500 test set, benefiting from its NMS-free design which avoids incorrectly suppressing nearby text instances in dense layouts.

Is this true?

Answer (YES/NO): YES